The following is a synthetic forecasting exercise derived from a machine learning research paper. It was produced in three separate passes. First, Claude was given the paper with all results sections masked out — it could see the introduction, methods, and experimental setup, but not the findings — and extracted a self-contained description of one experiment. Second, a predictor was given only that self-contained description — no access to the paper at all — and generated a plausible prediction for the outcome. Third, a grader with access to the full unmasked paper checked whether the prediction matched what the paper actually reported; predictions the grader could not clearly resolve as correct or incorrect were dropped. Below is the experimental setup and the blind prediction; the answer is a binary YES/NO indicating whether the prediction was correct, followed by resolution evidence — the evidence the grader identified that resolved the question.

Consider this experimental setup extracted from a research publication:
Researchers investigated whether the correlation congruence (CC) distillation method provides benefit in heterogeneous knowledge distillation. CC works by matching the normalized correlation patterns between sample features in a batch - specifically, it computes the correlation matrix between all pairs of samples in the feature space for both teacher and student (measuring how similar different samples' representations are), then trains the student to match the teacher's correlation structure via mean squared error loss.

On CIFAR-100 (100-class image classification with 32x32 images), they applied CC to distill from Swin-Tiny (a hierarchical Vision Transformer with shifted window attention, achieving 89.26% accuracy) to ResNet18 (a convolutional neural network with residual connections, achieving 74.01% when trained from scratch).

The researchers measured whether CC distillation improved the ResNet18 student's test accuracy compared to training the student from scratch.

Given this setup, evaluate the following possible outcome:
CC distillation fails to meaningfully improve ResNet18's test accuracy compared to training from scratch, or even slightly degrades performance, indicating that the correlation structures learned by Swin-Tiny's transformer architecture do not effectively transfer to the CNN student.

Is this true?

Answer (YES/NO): YES